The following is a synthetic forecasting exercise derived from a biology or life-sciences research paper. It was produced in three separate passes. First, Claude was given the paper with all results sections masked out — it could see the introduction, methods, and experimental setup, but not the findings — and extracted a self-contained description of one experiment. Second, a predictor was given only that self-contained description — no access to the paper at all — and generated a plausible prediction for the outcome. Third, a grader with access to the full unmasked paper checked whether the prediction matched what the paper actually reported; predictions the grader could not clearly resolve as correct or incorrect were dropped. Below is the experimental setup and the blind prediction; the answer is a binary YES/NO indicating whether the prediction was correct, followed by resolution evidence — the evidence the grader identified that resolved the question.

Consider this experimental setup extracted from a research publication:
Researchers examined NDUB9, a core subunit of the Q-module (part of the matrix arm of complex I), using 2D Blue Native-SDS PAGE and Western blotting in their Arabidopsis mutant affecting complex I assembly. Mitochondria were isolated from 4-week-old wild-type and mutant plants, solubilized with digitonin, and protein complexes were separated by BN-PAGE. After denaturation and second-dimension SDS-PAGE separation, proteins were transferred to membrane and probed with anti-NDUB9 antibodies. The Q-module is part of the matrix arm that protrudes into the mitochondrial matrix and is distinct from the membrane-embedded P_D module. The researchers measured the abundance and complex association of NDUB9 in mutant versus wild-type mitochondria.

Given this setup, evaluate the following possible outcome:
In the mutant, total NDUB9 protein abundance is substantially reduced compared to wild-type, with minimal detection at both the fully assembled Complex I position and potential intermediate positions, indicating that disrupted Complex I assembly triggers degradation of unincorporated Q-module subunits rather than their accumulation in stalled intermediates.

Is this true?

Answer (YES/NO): NO